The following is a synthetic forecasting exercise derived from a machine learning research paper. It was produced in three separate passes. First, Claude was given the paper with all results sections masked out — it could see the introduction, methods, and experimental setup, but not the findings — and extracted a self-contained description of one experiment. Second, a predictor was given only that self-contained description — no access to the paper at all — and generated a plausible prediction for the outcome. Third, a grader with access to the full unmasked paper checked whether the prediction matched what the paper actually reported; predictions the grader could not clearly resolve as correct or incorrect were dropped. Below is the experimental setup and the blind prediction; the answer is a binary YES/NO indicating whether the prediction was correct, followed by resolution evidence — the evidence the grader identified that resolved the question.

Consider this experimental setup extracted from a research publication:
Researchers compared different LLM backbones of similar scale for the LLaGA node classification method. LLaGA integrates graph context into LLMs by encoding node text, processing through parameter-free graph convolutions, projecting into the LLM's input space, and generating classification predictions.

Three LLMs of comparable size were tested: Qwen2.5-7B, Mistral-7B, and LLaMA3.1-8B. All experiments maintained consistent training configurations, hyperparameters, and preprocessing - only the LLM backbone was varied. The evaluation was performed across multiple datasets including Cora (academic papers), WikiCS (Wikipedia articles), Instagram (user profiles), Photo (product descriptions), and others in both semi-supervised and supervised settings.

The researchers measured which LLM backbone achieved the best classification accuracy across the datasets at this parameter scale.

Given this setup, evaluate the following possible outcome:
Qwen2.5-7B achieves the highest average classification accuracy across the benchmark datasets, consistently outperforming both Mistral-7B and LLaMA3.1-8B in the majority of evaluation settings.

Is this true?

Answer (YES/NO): NO